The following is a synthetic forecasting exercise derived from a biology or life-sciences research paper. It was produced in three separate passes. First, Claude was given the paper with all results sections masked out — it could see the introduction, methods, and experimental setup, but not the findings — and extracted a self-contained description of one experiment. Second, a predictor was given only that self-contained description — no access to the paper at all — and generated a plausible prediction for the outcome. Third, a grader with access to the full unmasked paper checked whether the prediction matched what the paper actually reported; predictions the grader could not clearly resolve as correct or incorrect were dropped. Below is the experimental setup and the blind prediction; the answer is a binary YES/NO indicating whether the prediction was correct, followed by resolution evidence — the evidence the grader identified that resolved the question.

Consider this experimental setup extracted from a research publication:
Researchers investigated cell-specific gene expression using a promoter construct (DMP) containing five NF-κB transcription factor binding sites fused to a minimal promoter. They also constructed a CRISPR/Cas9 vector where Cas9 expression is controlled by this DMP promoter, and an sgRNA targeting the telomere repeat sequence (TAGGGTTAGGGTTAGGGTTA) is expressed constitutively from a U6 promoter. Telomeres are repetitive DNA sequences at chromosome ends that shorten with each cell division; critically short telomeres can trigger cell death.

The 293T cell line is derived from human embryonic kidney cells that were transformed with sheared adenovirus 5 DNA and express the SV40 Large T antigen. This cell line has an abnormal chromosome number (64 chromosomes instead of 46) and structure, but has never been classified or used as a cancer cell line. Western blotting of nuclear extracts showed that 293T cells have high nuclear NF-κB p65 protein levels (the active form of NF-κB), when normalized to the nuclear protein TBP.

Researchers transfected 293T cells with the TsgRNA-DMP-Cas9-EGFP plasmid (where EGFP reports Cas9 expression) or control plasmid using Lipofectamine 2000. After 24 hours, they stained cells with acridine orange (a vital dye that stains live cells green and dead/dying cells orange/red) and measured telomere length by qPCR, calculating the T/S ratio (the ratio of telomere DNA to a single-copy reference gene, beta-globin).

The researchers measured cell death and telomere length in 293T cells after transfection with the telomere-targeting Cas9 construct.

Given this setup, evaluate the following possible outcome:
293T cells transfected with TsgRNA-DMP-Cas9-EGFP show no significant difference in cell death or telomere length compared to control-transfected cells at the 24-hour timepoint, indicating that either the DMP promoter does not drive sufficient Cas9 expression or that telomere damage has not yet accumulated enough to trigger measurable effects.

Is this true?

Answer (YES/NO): NO